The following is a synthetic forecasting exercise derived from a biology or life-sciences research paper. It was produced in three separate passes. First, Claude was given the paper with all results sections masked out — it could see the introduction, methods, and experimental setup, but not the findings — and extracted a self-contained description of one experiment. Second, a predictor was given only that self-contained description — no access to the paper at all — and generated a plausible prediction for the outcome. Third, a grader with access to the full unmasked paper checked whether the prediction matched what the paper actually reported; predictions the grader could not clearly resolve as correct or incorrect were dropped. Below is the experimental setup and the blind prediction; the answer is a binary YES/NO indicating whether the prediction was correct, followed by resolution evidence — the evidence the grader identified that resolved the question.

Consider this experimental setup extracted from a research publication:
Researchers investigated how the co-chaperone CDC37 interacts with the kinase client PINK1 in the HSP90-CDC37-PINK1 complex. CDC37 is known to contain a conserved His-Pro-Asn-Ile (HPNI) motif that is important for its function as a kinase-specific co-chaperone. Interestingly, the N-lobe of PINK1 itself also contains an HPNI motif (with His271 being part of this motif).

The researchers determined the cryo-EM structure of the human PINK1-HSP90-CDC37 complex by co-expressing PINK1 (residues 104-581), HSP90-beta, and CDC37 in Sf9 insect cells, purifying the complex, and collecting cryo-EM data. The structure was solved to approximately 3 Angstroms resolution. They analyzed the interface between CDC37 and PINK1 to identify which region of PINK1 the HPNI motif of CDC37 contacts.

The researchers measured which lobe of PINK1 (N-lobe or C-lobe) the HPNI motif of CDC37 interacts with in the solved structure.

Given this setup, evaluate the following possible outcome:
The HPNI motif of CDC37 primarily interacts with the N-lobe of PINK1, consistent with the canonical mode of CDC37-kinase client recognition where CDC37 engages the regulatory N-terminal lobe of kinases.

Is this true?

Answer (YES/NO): NO